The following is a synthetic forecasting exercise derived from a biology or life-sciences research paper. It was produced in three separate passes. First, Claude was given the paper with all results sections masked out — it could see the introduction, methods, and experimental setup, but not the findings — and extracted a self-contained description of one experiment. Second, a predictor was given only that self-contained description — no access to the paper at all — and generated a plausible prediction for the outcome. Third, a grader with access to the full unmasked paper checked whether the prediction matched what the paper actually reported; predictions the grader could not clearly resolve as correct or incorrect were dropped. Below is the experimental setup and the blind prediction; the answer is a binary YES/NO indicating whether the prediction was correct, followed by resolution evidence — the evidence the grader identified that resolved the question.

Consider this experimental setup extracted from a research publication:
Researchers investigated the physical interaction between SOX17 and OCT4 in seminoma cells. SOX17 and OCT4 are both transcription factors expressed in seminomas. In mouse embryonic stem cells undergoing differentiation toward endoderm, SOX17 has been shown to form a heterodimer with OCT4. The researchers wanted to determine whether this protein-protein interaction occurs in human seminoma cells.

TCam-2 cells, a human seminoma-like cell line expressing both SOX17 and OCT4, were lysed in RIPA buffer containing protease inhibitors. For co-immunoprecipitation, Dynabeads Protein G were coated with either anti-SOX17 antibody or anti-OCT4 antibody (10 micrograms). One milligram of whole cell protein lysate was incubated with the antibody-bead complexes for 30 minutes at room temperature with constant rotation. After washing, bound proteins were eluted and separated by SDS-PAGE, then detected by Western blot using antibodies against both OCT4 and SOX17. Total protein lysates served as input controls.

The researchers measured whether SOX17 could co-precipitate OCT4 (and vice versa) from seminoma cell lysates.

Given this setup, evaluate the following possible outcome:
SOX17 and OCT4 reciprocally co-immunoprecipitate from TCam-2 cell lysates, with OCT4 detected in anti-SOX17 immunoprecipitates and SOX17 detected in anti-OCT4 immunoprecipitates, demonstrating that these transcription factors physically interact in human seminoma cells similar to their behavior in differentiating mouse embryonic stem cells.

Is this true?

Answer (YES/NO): YES